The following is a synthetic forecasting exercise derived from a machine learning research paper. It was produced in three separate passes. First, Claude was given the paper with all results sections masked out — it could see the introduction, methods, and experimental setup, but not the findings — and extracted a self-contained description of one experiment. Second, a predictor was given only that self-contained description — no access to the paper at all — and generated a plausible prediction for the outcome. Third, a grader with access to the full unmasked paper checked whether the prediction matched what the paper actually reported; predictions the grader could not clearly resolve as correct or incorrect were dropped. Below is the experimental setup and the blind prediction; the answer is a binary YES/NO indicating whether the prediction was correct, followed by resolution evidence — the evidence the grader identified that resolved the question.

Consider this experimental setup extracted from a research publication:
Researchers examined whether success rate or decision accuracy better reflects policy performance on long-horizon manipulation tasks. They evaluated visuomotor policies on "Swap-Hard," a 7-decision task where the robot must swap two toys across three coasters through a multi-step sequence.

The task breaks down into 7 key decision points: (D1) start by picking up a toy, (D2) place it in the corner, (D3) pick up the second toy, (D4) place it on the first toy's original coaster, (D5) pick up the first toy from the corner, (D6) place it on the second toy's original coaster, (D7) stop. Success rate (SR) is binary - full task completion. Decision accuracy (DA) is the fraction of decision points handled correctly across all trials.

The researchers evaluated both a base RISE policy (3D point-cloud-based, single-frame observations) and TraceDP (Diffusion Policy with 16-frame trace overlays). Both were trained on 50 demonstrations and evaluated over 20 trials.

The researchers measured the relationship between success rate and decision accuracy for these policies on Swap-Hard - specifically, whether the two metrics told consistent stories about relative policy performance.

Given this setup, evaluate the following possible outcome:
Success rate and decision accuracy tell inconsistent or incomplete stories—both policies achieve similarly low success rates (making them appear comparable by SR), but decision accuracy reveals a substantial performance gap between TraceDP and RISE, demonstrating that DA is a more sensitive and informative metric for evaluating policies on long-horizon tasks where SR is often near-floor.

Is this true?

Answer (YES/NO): NO